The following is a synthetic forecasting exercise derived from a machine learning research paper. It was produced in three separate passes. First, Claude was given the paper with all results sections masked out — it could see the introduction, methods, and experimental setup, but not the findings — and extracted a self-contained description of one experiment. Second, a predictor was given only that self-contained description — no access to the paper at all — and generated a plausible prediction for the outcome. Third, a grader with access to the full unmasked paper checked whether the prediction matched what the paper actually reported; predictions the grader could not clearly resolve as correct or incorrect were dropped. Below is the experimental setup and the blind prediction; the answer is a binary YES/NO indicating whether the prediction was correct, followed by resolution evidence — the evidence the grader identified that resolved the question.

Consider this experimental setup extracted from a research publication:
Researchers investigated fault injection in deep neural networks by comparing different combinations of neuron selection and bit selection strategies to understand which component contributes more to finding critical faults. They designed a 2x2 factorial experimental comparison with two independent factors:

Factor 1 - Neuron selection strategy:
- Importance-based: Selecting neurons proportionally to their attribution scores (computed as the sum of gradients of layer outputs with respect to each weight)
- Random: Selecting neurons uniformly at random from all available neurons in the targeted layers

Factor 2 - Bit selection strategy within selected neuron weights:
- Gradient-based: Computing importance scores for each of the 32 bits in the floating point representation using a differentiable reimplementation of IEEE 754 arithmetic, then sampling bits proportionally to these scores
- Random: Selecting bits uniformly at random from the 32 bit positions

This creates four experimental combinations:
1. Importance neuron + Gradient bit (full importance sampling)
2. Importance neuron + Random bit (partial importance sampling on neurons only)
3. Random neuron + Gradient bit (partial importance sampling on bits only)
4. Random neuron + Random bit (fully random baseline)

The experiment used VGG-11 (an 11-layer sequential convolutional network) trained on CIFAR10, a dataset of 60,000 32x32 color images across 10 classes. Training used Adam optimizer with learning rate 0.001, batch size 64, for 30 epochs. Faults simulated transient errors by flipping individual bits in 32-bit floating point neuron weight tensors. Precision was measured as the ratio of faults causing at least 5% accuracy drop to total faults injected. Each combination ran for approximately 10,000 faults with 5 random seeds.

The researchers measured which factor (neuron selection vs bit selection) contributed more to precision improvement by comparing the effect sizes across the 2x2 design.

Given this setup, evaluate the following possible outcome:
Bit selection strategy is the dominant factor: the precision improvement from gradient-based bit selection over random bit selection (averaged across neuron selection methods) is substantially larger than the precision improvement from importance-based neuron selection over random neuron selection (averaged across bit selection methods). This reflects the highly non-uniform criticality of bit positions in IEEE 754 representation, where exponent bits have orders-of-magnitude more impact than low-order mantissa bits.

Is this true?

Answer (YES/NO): YES